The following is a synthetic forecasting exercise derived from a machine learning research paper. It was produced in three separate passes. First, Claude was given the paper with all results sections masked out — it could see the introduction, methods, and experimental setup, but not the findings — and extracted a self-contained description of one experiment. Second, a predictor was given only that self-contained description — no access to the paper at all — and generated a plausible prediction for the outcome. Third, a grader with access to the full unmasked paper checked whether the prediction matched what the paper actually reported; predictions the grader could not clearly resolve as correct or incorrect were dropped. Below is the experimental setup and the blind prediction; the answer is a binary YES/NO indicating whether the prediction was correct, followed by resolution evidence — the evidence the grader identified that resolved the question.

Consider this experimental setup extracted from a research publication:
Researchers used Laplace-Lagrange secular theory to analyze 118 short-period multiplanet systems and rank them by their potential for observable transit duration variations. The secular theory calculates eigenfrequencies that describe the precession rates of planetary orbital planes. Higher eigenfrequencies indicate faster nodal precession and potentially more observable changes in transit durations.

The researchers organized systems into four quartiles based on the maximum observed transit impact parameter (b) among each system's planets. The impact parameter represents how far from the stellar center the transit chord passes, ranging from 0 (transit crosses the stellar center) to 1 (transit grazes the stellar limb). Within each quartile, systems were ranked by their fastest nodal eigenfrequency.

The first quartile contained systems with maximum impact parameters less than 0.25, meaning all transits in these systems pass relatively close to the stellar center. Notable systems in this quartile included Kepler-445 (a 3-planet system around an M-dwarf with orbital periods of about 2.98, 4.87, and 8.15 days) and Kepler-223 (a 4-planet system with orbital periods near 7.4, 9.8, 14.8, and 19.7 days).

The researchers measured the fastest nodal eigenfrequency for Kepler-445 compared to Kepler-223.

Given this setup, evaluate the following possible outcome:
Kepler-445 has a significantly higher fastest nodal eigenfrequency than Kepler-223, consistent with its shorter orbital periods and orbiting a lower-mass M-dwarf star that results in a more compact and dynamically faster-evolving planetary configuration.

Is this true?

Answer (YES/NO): YES